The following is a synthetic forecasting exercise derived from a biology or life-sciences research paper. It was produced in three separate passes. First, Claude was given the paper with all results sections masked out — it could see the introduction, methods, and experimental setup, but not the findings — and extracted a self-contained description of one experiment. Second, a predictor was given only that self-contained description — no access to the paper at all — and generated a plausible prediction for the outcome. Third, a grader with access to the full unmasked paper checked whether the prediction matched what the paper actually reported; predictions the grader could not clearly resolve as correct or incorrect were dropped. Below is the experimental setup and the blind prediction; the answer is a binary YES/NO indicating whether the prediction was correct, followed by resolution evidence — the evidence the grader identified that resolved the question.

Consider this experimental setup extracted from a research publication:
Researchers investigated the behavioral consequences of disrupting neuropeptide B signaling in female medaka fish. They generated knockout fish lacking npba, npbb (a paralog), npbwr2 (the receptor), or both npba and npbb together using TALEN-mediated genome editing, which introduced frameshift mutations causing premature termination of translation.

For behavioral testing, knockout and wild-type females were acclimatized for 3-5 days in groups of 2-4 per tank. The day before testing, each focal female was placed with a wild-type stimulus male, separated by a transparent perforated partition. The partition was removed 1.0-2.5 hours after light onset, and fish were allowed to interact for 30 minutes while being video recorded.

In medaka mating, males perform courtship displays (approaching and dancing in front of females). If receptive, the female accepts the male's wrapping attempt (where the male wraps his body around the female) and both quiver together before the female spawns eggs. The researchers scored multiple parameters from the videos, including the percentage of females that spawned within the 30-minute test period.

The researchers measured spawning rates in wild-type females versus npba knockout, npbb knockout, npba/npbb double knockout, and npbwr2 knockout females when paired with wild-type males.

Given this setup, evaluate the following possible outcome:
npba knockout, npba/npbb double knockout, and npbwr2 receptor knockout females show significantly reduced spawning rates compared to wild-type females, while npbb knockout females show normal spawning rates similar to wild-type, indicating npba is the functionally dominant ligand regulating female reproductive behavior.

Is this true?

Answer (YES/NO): NO